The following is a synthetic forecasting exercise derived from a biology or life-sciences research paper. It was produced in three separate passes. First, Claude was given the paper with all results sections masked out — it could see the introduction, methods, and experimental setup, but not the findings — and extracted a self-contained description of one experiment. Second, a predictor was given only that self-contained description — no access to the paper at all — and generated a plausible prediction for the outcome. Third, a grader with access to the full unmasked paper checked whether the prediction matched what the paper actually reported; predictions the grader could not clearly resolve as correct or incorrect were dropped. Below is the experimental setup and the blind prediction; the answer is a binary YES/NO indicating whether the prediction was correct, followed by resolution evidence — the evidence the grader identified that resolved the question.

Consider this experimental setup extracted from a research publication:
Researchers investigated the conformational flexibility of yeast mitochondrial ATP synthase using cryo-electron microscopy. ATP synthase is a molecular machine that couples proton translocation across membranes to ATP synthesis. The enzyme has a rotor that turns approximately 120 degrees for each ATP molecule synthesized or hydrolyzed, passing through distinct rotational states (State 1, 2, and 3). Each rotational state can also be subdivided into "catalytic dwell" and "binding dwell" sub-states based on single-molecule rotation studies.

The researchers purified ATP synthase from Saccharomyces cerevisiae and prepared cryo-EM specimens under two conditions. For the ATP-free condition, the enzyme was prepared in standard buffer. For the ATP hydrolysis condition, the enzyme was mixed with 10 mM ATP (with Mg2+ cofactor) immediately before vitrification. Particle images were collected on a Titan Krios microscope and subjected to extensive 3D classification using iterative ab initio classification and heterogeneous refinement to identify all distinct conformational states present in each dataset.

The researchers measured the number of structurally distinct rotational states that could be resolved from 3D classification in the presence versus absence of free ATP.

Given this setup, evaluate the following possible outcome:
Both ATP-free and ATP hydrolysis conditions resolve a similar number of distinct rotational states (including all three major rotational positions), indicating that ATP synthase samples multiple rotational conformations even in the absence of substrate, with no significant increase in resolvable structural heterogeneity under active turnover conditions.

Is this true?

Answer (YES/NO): NO